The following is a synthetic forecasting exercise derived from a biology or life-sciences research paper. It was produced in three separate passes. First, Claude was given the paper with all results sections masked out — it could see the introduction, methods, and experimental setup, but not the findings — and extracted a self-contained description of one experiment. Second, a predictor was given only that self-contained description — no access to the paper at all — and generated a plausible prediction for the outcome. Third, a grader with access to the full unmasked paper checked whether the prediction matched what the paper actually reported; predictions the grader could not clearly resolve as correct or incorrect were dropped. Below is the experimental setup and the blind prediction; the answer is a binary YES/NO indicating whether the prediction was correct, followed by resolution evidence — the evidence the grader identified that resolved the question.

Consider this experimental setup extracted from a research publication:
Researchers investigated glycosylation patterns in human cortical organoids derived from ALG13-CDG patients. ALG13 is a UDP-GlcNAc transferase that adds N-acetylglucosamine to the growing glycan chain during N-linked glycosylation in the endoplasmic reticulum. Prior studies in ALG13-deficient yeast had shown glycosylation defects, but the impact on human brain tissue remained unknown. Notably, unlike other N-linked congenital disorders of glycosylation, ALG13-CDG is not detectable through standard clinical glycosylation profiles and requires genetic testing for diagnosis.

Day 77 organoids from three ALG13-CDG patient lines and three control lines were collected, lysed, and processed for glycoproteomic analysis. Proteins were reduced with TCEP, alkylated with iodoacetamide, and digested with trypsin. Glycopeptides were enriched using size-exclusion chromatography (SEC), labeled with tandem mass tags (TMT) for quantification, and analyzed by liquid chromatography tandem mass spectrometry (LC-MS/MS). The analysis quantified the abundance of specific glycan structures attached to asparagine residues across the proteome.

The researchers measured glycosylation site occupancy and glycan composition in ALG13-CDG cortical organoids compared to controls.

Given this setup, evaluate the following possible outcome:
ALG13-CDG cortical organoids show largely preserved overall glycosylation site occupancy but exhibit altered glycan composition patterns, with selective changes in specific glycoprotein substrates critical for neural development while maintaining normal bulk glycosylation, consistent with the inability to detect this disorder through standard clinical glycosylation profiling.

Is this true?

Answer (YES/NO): YES